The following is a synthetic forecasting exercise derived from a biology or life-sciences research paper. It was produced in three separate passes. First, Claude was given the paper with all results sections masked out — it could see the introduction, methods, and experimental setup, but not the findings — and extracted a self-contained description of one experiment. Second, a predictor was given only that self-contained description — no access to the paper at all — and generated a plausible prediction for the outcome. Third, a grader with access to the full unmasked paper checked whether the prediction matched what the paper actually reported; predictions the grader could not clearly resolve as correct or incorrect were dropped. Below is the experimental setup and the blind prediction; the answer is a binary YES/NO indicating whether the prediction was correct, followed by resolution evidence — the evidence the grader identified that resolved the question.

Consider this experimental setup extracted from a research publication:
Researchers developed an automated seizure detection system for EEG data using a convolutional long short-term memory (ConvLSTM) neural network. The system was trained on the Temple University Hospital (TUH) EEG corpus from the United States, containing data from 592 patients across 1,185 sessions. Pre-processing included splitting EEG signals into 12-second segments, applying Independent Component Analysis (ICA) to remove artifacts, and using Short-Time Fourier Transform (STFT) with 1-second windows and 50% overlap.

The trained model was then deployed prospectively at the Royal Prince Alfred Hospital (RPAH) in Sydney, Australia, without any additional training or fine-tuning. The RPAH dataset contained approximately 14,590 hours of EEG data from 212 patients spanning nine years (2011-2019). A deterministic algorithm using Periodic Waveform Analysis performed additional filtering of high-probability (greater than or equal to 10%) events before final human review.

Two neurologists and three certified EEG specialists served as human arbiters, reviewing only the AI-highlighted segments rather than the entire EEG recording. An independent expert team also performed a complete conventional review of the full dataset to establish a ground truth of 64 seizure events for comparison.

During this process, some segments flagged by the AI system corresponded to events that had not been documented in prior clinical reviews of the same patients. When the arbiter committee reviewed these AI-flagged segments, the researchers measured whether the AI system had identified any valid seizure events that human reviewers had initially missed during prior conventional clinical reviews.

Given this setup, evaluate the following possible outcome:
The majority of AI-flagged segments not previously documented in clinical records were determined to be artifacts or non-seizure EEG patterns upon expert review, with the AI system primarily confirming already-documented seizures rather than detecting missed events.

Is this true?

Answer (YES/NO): NO